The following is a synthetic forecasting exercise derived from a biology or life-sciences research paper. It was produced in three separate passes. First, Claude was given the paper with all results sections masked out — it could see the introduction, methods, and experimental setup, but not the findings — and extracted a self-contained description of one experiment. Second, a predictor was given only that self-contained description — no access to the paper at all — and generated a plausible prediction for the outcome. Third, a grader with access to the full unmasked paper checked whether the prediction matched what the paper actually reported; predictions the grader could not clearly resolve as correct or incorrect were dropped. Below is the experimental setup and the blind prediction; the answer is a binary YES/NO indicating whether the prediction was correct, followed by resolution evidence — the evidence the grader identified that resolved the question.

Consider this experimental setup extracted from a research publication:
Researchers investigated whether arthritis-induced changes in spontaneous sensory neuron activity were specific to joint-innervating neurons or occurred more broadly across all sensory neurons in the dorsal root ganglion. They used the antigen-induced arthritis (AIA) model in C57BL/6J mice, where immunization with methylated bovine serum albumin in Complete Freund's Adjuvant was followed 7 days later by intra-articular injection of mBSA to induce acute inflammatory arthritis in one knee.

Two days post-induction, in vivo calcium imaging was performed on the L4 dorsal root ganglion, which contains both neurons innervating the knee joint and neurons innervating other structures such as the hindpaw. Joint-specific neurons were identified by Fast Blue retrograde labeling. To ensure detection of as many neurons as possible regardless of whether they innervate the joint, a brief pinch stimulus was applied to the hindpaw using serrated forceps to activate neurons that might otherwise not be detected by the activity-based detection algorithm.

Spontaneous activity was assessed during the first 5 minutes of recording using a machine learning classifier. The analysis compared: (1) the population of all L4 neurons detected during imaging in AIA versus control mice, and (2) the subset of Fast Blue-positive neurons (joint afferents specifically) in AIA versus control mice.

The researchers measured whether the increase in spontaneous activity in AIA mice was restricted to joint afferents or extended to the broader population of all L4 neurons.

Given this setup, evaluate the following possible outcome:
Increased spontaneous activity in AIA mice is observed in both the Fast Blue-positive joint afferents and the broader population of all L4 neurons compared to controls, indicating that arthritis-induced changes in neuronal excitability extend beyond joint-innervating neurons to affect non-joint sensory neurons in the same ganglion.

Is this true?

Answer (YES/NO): NO